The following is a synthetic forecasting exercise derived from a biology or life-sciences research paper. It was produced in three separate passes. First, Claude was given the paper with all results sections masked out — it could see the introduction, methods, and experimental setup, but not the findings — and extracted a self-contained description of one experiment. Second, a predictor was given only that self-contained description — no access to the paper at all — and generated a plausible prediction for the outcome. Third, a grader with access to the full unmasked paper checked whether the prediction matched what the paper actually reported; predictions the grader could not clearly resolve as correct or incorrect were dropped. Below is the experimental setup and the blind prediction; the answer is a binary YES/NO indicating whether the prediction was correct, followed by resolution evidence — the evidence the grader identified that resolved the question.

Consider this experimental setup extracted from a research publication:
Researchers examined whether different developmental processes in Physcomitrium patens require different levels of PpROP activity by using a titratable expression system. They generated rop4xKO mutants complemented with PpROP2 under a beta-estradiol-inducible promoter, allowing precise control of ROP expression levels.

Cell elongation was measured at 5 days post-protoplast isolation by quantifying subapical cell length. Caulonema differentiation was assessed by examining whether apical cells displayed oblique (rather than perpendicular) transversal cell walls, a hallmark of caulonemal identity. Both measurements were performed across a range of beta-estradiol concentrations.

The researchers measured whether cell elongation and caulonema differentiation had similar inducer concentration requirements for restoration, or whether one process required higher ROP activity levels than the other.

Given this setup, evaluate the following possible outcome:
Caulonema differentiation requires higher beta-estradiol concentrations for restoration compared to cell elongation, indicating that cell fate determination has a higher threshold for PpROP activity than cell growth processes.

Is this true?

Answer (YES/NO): YES